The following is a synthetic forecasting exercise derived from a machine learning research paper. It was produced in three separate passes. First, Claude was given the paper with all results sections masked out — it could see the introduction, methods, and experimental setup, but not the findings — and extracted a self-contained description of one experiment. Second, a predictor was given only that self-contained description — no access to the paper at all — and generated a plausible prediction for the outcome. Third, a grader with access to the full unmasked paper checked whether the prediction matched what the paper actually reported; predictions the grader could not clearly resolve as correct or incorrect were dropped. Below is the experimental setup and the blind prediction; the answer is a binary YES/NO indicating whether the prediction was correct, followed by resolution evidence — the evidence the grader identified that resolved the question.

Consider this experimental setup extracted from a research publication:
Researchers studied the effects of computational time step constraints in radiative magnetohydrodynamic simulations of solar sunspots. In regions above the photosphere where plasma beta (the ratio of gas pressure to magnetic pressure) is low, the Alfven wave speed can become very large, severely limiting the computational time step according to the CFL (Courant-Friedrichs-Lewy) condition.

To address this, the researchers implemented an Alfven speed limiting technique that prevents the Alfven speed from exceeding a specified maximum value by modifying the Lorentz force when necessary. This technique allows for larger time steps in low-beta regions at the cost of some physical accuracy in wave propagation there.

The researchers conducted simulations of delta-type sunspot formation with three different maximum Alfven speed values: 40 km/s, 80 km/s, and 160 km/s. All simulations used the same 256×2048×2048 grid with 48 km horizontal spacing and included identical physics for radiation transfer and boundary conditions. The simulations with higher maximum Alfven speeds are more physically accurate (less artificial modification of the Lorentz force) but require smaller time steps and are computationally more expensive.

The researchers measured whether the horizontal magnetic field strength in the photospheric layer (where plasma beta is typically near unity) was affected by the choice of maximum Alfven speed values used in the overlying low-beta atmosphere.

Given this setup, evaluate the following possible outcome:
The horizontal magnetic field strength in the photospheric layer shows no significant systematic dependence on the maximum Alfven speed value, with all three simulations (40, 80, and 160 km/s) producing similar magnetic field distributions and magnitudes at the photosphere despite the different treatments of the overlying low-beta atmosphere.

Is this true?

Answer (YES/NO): YES